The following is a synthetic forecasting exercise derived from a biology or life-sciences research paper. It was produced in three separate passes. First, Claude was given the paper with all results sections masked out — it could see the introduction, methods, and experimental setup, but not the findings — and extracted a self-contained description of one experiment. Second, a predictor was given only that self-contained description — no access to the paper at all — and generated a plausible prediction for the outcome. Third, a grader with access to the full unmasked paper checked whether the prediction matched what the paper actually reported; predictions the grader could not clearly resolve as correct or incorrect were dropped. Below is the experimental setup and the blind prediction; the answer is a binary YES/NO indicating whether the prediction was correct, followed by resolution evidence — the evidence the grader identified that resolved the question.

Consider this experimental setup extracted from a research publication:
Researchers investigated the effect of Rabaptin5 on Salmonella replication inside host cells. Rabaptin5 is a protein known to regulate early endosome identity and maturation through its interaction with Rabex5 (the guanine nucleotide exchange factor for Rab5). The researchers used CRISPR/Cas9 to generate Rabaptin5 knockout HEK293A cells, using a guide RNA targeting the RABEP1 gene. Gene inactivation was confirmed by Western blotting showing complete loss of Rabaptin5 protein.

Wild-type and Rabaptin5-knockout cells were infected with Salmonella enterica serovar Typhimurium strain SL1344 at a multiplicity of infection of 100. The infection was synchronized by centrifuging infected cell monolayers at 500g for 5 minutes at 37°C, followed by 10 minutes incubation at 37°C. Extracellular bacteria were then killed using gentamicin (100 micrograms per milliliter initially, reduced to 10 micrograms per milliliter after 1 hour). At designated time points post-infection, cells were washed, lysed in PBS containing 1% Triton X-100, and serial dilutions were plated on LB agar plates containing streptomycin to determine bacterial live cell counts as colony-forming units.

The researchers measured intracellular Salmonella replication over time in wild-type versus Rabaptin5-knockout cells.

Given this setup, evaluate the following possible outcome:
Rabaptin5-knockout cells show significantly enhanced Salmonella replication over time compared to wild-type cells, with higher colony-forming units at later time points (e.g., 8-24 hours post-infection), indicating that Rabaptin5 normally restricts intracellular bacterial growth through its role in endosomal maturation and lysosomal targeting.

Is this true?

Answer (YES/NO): NO